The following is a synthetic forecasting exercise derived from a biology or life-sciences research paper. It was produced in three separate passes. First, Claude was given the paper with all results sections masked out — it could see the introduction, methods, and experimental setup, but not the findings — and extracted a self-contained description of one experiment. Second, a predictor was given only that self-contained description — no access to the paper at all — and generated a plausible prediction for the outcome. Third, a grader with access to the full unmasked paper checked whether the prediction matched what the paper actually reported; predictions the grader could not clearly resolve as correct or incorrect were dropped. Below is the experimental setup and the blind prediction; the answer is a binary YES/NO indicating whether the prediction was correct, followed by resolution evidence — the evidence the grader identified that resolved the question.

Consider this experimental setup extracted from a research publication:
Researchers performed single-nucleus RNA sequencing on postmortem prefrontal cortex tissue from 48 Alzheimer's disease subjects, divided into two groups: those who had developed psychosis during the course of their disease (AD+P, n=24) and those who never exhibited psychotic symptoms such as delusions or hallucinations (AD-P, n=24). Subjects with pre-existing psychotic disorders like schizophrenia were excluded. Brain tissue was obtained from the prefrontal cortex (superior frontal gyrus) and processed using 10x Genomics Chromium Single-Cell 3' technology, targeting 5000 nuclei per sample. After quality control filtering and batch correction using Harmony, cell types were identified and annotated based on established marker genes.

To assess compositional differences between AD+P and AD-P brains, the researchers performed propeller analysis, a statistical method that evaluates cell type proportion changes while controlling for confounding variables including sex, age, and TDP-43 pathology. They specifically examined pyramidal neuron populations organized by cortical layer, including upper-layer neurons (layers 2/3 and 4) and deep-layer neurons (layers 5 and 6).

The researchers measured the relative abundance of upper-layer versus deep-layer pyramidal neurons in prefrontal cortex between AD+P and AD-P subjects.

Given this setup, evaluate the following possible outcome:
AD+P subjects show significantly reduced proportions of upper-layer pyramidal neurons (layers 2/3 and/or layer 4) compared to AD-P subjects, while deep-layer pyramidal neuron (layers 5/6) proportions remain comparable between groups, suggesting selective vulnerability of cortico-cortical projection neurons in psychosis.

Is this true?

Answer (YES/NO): YES